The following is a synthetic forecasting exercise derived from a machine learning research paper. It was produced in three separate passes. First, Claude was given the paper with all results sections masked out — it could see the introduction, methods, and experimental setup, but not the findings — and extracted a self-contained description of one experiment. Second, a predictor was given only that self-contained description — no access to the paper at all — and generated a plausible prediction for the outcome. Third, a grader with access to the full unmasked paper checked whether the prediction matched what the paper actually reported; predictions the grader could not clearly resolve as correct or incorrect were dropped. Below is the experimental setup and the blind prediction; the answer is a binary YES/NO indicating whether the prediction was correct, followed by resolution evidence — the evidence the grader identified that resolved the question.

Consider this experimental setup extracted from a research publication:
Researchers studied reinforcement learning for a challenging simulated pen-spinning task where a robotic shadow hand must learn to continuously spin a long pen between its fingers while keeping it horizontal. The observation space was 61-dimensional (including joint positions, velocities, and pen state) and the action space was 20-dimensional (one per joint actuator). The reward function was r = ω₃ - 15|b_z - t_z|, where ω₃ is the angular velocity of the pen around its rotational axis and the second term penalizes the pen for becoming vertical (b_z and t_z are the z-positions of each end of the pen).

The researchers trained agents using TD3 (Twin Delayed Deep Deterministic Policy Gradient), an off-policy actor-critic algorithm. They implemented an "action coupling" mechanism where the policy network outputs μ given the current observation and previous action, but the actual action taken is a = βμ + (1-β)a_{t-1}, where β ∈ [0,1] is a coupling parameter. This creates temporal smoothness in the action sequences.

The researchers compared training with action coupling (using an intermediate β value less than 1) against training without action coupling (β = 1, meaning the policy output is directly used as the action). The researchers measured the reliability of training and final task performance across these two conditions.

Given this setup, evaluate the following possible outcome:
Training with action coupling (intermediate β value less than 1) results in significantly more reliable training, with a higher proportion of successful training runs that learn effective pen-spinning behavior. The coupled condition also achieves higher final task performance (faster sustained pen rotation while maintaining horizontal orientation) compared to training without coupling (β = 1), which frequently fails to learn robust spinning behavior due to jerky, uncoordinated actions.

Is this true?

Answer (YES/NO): YES